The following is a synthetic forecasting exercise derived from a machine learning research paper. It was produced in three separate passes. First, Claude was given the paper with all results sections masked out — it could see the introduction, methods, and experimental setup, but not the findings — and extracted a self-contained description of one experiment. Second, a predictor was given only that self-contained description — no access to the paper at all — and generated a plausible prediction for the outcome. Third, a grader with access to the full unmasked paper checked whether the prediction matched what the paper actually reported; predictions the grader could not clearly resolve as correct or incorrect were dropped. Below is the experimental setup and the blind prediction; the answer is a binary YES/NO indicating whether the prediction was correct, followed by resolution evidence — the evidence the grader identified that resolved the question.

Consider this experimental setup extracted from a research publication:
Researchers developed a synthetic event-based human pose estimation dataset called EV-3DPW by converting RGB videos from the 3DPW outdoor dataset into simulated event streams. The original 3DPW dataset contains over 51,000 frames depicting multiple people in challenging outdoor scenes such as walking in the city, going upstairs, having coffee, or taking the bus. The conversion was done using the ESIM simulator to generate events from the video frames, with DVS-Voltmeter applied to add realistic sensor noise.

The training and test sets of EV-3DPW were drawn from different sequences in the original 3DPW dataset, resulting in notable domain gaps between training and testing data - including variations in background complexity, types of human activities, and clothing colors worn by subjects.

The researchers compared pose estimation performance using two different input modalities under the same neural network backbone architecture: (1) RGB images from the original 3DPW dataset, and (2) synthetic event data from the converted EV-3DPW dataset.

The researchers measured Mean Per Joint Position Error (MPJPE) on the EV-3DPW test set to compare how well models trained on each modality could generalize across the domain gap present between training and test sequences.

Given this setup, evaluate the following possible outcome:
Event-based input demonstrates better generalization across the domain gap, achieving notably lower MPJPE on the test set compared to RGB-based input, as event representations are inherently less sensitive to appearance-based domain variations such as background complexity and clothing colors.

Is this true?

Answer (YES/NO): YES